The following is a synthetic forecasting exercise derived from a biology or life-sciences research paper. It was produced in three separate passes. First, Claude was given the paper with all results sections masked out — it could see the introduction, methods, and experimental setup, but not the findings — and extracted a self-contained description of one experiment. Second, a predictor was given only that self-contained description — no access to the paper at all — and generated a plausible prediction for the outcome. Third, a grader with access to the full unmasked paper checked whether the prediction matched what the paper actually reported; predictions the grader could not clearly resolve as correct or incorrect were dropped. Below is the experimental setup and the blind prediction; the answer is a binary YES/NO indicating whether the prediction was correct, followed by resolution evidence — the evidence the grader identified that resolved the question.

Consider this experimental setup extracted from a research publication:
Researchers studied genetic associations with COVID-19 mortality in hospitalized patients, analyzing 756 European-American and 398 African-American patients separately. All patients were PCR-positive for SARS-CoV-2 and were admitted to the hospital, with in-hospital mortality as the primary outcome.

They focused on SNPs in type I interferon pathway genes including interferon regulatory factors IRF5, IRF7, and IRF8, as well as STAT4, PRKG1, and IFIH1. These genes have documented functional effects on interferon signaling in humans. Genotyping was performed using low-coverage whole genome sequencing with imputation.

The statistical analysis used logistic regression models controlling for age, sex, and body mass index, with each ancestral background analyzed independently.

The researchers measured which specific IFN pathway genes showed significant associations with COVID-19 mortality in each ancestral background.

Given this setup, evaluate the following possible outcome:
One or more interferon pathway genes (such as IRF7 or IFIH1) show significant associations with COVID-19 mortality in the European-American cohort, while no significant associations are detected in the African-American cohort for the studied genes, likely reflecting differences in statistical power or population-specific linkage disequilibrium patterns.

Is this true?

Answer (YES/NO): NO